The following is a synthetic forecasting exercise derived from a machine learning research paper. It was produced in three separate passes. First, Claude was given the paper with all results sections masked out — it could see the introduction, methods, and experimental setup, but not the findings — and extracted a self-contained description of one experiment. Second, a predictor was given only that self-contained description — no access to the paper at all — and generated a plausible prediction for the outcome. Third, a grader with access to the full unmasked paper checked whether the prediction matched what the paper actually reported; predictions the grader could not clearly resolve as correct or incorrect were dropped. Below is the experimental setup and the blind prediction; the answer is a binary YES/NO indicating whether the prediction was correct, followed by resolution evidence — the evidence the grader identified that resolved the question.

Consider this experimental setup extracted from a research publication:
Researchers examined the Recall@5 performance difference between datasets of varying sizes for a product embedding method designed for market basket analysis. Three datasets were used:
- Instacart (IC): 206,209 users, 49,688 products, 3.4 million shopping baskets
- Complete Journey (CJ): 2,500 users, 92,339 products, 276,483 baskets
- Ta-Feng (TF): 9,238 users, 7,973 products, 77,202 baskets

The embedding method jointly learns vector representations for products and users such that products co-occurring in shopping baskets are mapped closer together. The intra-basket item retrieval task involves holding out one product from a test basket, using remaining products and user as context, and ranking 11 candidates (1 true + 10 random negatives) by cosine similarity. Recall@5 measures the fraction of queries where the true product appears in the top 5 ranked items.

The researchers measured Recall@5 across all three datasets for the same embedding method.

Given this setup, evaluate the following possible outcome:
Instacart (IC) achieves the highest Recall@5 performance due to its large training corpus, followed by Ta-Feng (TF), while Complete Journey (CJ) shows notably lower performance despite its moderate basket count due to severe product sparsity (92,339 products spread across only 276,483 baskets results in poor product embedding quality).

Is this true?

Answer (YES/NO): NO